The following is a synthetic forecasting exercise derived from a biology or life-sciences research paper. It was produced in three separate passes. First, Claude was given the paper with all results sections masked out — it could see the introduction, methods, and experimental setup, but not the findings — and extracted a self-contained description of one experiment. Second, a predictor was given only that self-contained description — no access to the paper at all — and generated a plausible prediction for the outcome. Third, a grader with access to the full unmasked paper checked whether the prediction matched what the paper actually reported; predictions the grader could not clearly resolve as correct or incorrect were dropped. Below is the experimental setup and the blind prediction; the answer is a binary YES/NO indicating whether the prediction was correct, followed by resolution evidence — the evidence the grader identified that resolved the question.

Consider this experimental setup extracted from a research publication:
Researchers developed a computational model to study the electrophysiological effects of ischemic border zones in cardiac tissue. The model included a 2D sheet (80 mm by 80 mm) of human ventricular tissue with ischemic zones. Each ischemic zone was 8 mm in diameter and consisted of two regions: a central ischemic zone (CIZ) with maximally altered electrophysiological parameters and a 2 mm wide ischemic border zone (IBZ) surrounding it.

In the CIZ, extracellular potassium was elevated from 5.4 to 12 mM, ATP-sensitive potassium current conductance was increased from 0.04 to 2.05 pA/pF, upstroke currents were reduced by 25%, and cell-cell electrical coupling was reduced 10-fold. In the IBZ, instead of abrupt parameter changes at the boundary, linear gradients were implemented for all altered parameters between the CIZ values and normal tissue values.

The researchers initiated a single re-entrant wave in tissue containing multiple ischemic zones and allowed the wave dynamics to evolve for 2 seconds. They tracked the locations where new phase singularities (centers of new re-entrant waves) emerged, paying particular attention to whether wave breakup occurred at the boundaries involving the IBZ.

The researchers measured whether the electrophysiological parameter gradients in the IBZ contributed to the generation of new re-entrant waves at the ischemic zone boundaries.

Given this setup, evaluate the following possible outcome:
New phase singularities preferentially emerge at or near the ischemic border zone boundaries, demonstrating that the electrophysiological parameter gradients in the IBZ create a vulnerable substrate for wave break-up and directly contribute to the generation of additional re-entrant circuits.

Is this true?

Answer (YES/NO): YES